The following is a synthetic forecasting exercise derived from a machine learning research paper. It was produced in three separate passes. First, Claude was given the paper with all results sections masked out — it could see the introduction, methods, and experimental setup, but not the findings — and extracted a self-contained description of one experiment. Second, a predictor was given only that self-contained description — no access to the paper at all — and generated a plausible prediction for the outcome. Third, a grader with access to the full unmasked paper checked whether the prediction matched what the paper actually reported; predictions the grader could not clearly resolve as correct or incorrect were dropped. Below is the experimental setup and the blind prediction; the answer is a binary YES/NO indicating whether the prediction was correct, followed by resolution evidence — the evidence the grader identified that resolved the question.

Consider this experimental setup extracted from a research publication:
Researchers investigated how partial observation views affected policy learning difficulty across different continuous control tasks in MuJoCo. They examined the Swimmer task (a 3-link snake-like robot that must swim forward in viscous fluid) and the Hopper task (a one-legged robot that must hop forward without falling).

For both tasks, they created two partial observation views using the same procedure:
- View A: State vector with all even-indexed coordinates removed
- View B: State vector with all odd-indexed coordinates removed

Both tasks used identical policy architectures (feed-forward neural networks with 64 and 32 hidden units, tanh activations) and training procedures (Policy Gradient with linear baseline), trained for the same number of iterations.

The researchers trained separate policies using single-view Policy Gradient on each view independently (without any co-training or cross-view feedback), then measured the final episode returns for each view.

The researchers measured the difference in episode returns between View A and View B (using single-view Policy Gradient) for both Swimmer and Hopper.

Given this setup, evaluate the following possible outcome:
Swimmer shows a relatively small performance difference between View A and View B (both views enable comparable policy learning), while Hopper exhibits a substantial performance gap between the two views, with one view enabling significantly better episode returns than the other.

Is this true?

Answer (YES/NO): YES